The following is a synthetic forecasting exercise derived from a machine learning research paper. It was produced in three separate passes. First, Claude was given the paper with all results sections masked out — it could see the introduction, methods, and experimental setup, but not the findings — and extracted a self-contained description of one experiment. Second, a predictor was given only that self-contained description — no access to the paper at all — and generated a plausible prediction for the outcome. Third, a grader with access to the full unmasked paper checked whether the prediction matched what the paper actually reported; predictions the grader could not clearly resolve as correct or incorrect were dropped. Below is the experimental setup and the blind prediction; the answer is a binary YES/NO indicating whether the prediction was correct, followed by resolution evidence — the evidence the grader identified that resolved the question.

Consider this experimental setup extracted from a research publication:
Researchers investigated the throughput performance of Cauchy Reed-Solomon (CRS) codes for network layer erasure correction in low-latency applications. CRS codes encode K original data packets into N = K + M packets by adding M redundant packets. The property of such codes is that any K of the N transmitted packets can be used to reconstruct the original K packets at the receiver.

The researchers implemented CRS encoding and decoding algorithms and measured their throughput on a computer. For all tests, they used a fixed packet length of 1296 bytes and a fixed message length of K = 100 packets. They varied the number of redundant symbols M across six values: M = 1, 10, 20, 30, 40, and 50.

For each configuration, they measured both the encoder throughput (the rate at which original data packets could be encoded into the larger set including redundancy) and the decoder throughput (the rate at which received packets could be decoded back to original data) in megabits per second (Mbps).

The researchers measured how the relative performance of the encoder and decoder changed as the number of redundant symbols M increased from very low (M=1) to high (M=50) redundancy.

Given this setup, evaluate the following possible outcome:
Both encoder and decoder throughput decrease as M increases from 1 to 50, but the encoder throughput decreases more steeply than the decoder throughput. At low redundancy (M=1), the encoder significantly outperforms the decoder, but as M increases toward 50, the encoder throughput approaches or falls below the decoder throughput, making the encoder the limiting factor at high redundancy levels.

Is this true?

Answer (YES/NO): YES